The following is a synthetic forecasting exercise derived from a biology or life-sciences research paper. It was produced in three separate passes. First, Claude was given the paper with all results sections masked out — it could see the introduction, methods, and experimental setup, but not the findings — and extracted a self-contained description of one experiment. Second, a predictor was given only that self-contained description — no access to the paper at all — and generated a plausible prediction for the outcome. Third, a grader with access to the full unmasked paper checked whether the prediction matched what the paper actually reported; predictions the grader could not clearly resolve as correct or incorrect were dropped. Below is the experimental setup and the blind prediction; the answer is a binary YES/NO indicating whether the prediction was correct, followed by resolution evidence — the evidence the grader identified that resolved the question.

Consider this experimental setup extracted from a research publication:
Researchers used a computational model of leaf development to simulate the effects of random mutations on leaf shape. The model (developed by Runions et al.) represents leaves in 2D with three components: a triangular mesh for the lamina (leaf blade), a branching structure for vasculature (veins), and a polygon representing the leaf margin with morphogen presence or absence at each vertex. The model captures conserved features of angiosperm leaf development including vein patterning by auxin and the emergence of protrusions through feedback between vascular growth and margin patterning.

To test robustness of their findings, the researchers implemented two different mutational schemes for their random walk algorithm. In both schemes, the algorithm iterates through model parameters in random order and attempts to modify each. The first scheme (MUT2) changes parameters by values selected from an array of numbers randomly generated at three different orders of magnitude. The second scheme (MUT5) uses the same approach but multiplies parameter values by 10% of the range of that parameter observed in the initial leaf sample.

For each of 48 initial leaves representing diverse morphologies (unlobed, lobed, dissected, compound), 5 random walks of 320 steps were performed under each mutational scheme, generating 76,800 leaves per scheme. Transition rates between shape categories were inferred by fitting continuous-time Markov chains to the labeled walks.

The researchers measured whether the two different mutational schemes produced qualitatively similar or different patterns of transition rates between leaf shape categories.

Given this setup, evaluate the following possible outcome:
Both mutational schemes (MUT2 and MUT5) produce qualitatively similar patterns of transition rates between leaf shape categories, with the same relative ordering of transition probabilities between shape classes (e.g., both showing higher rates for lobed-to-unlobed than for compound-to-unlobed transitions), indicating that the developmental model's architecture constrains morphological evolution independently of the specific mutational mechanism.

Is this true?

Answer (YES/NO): YES